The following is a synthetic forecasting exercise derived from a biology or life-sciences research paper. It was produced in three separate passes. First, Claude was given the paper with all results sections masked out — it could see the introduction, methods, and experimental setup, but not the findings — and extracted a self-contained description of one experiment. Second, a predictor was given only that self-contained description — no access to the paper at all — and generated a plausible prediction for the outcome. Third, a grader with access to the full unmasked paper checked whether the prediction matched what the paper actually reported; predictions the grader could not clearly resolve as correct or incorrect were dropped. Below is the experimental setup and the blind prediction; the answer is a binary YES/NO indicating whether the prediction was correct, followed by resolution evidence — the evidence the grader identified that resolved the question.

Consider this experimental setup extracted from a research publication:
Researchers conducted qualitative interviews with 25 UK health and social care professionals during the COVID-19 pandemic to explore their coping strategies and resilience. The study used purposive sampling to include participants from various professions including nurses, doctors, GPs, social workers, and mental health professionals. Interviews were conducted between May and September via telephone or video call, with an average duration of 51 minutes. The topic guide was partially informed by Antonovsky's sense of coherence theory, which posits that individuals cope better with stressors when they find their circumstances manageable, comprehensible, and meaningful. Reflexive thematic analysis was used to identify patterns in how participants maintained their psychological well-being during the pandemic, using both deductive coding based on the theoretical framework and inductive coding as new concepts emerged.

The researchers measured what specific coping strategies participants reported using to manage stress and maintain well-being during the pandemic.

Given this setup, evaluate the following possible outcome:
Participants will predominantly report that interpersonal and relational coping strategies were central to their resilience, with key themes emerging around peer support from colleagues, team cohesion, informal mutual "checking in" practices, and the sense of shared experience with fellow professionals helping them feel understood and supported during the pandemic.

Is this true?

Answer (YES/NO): NO